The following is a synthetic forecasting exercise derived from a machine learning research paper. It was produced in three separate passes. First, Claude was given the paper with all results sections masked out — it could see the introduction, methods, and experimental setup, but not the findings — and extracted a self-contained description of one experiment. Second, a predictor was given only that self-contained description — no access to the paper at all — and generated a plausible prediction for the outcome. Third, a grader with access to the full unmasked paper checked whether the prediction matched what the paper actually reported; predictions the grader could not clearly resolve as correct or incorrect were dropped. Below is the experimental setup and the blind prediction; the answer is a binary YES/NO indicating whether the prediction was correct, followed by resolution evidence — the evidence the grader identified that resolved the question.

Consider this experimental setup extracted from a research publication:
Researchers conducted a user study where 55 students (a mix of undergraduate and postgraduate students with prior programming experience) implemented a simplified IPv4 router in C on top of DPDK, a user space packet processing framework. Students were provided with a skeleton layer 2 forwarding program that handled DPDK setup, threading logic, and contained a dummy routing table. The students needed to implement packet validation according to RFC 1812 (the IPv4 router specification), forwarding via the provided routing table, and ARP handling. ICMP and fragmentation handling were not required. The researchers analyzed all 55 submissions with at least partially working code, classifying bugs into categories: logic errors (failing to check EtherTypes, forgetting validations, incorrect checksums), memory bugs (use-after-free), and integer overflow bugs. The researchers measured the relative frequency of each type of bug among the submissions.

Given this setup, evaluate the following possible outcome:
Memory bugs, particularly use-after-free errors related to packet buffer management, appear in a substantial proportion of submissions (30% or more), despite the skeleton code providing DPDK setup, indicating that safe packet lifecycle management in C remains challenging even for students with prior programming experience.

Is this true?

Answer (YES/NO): NO